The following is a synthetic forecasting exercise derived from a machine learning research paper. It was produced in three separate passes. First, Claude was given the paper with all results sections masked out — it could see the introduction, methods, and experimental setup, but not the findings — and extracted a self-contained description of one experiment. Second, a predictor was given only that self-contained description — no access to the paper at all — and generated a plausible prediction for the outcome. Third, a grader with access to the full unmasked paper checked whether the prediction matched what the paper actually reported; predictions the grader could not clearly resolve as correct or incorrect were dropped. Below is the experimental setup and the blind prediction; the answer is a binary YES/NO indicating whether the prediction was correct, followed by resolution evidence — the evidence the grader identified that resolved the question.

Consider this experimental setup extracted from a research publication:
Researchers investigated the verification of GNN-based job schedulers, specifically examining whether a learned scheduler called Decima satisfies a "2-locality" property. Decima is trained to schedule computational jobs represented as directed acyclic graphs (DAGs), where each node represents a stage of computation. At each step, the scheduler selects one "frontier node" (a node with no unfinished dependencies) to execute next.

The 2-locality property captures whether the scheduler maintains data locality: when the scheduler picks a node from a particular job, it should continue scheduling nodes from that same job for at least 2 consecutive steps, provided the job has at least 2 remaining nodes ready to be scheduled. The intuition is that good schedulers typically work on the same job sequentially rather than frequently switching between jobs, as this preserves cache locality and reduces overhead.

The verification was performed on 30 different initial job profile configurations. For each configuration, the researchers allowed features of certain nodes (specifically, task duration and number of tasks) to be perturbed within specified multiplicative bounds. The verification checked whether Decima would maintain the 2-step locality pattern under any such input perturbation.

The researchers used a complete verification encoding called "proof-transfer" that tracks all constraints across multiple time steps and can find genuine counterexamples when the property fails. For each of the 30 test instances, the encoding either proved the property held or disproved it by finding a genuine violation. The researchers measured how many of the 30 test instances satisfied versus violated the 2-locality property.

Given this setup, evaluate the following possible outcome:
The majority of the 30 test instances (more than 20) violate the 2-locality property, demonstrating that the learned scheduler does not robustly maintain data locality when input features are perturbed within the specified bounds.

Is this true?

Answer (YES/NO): NO